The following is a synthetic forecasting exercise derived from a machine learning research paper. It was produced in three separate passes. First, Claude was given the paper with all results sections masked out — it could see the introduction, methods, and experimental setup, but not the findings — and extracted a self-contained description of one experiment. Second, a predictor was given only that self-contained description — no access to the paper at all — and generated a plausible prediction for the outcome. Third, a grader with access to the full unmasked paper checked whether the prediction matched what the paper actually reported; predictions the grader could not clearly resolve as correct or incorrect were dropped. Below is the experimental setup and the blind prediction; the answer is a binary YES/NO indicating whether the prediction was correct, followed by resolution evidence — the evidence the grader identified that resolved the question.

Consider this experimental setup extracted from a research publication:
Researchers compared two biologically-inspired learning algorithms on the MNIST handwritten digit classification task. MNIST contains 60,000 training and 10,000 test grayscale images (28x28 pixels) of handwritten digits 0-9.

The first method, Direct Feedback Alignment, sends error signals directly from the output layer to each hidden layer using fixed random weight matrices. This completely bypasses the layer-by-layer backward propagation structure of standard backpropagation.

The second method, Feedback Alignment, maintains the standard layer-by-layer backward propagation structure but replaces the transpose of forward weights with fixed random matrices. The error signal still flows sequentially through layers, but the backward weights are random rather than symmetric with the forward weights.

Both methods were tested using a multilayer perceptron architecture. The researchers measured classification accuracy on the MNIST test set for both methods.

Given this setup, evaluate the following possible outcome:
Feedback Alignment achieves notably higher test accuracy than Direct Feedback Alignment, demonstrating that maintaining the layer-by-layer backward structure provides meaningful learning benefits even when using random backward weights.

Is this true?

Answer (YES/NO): NO